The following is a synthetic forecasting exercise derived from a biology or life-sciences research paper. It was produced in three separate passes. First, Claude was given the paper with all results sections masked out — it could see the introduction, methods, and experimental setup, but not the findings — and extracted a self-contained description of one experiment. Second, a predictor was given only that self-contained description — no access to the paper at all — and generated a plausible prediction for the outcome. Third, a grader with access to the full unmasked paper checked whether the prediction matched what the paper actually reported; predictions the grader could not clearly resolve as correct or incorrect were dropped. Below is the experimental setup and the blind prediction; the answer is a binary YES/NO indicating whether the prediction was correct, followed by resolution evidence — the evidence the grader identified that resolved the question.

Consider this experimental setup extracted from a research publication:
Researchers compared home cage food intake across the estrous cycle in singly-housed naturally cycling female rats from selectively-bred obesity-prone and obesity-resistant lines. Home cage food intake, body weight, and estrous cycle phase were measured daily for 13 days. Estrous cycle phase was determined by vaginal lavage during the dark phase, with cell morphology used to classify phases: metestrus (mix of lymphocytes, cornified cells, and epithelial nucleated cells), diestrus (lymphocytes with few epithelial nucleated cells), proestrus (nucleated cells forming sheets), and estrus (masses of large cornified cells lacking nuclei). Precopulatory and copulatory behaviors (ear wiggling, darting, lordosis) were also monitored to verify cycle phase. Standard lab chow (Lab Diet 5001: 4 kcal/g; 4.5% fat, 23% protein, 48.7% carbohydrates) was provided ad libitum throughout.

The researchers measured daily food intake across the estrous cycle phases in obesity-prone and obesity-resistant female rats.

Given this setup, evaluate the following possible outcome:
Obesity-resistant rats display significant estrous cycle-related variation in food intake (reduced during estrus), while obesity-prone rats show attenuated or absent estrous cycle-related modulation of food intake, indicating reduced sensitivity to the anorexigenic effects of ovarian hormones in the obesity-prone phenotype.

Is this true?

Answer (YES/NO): NO